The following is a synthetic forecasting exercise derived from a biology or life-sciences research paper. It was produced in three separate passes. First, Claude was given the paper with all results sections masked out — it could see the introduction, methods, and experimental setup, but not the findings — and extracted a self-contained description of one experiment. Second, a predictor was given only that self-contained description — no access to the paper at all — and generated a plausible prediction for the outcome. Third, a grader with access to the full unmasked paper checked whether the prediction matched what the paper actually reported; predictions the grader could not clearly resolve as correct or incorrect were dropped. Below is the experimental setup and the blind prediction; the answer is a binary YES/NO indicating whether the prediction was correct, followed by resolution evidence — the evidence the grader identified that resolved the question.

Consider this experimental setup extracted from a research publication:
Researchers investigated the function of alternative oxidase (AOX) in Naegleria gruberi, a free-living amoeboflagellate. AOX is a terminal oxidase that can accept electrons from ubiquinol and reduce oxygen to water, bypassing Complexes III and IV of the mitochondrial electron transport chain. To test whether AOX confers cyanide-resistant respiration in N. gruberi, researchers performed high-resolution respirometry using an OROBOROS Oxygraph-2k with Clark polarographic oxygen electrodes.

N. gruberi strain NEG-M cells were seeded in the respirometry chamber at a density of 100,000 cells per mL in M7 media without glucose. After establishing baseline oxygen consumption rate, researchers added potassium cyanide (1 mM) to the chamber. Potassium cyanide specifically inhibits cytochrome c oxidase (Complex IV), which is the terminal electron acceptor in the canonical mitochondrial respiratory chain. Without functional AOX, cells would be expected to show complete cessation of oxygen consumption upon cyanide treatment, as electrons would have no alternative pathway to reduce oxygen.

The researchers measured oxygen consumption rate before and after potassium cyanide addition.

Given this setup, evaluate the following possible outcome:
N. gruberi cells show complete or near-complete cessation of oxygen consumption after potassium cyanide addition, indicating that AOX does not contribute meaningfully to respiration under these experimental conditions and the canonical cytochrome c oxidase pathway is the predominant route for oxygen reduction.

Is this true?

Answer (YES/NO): NO